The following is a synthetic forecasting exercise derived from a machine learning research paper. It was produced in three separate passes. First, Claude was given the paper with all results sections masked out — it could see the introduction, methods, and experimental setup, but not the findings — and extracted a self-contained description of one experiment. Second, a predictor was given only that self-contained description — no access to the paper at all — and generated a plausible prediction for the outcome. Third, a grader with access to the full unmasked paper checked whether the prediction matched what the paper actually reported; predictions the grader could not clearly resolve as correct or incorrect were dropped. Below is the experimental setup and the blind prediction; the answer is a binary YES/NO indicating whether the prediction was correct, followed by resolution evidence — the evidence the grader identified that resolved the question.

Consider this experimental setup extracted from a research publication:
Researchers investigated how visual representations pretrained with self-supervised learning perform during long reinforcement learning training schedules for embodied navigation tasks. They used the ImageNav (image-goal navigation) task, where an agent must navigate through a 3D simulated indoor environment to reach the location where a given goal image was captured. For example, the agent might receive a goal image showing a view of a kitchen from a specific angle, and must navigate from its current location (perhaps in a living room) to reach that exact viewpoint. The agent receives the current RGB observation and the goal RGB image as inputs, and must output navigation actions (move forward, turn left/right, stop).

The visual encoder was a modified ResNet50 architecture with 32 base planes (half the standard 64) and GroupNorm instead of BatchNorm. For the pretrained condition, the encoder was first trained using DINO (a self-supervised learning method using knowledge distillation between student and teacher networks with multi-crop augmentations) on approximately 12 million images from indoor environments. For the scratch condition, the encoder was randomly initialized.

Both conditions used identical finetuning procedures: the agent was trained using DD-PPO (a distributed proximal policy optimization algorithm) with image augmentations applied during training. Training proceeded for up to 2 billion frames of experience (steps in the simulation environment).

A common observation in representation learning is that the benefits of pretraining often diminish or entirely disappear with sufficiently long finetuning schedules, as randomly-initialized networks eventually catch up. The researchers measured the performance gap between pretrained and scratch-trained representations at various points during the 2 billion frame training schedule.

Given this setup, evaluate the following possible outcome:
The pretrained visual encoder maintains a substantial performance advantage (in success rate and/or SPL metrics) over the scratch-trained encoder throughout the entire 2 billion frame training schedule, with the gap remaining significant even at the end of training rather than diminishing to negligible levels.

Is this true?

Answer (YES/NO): YES